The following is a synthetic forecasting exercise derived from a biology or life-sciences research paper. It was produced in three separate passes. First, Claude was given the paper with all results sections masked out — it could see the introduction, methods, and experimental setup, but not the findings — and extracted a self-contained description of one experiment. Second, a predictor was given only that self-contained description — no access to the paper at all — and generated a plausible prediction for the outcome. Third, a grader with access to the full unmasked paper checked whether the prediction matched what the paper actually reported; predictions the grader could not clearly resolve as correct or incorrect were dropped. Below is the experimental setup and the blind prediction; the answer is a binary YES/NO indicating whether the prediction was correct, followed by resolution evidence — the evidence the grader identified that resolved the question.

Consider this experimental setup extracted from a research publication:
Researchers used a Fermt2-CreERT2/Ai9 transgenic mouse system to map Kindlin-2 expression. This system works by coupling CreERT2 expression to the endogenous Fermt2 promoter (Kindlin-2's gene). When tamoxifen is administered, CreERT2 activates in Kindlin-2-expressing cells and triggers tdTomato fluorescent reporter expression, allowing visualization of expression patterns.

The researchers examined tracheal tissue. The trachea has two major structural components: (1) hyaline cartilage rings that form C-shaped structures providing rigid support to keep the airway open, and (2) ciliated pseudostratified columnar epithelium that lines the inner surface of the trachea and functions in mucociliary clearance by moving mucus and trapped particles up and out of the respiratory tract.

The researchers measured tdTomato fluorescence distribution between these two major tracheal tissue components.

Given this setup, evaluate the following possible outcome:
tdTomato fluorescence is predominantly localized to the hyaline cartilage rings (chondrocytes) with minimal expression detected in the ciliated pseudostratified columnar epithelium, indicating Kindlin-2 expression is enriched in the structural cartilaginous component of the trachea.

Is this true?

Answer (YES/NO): YES